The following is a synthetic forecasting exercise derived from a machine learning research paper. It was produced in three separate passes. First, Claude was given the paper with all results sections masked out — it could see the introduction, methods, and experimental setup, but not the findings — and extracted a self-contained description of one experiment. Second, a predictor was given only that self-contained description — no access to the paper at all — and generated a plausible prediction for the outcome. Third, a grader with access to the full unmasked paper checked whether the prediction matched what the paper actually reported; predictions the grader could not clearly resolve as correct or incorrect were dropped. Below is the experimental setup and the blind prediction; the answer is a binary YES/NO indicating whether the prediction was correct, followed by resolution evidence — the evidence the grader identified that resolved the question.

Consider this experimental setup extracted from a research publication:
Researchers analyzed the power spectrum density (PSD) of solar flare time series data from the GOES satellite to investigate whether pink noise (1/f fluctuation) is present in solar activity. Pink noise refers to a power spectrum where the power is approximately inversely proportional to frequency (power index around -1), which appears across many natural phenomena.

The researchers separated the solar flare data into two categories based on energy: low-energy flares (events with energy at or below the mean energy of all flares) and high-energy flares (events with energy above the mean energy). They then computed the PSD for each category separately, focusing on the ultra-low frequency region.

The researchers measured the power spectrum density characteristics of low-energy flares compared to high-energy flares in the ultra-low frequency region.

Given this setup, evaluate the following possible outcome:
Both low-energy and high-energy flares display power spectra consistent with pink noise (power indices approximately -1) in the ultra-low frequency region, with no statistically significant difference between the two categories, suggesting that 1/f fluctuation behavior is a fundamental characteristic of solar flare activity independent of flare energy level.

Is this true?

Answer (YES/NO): NO